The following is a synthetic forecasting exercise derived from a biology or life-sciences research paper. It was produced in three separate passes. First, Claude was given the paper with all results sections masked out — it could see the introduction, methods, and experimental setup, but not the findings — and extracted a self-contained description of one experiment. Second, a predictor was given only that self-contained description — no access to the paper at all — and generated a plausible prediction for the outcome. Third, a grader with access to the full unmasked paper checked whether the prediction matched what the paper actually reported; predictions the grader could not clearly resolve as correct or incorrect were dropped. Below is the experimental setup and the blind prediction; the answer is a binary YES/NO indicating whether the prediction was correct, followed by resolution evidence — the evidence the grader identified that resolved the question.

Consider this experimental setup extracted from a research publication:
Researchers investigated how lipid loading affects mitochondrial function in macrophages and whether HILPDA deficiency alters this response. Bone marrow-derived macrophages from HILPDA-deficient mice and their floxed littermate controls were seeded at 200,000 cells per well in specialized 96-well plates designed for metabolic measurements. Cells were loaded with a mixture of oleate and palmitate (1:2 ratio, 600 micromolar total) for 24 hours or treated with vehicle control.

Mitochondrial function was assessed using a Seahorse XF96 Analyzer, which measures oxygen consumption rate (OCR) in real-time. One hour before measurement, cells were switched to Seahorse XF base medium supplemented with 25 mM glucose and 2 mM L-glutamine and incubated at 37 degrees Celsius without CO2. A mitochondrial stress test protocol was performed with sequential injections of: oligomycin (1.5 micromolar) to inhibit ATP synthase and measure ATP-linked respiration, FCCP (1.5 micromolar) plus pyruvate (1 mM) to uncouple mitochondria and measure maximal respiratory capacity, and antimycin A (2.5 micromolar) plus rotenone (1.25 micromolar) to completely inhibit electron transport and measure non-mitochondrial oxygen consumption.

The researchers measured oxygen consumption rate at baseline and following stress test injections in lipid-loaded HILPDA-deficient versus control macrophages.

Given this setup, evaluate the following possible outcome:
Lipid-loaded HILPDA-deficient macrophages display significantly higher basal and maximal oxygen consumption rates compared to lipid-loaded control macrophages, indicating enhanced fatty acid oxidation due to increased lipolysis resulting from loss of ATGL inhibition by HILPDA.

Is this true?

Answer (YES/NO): YES